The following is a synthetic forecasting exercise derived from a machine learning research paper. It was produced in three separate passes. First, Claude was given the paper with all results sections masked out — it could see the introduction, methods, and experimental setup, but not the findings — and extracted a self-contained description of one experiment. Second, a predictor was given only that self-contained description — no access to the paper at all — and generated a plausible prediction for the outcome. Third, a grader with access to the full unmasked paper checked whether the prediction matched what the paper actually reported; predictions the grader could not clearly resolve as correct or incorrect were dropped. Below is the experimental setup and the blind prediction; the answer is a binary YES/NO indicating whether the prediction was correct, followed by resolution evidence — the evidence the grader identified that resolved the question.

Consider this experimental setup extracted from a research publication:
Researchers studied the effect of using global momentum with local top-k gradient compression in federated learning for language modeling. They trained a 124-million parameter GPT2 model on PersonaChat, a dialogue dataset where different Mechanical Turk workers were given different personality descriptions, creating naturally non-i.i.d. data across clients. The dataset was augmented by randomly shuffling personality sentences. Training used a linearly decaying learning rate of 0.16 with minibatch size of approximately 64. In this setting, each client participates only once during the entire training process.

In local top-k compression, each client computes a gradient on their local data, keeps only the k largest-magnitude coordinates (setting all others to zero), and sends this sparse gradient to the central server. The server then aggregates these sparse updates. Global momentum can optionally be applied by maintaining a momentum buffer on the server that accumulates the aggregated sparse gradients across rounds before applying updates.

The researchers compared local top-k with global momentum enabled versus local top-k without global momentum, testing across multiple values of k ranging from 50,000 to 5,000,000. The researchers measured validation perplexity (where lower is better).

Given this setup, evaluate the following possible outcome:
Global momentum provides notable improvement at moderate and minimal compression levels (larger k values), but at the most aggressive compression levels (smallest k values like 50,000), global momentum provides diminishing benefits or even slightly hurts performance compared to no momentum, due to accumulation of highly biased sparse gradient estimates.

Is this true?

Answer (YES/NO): NO